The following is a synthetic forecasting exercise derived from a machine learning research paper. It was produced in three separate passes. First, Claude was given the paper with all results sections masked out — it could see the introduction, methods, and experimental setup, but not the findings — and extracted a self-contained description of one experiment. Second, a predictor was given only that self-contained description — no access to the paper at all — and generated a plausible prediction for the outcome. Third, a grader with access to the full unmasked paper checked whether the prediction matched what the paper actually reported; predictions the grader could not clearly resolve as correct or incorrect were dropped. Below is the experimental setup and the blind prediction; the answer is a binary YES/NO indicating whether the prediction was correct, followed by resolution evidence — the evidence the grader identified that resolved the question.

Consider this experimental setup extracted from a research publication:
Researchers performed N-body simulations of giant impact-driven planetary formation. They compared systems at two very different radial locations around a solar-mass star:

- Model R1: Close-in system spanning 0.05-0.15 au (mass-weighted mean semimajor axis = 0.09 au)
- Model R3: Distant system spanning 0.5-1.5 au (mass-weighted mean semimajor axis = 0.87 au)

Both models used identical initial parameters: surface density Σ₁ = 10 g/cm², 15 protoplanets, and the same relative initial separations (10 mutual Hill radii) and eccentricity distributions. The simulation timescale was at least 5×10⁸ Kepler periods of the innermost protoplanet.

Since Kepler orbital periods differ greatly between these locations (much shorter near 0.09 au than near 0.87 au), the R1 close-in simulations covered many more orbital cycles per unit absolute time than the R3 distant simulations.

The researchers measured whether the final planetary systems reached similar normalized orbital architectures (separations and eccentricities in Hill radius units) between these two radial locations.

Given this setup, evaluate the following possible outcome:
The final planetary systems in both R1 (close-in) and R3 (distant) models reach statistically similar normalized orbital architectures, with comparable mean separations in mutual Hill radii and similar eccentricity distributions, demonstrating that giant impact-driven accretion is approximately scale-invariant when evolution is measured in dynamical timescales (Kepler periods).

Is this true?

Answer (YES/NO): NO